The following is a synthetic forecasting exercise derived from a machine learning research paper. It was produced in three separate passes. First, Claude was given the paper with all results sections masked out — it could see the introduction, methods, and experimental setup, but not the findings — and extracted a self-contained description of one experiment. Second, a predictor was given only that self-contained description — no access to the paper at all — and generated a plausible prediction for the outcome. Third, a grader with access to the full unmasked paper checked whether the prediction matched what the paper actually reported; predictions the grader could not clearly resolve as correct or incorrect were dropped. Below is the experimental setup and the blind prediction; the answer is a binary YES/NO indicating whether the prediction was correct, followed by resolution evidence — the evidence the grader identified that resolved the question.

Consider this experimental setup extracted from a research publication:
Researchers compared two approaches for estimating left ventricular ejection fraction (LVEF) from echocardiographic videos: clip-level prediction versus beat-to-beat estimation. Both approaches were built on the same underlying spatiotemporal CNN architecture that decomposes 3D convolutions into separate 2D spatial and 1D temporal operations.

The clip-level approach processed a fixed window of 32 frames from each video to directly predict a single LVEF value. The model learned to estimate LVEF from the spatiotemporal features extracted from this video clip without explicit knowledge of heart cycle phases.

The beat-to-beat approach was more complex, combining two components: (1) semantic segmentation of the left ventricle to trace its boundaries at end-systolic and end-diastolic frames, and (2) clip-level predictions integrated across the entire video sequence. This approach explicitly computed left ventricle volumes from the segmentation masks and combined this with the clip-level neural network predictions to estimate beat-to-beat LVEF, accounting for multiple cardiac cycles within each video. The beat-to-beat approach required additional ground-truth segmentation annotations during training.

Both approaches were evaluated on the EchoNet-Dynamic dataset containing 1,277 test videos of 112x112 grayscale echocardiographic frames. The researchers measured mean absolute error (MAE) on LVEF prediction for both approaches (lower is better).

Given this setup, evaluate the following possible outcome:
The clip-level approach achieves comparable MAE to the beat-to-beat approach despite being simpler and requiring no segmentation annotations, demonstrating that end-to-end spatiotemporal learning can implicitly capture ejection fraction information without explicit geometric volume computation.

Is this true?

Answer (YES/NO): NO